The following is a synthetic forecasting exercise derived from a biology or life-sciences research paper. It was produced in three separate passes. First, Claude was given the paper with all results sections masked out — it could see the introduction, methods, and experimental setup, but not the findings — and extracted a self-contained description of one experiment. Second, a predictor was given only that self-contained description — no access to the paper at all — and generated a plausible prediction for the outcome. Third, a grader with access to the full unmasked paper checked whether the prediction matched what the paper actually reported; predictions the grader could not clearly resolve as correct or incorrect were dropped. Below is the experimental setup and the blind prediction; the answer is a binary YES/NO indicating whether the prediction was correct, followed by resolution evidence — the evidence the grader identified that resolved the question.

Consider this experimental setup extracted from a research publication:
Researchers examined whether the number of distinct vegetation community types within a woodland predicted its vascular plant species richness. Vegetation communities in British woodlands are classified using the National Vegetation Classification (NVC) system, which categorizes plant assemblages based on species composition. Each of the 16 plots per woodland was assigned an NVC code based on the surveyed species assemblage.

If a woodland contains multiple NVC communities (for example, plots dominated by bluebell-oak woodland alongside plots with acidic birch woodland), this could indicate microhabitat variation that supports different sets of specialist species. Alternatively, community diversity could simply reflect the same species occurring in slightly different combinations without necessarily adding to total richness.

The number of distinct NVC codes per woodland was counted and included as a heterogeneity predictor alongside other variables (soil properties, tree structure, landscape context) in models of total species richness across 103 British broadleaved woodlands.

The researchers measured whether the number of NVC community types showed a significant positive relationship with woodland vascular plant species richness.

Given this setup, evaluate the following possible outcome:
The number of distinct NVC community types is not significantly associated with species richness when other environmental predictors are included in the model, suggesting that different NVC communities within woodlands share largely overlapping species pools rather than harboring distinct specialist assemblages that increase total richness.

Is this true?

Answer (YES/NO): NO